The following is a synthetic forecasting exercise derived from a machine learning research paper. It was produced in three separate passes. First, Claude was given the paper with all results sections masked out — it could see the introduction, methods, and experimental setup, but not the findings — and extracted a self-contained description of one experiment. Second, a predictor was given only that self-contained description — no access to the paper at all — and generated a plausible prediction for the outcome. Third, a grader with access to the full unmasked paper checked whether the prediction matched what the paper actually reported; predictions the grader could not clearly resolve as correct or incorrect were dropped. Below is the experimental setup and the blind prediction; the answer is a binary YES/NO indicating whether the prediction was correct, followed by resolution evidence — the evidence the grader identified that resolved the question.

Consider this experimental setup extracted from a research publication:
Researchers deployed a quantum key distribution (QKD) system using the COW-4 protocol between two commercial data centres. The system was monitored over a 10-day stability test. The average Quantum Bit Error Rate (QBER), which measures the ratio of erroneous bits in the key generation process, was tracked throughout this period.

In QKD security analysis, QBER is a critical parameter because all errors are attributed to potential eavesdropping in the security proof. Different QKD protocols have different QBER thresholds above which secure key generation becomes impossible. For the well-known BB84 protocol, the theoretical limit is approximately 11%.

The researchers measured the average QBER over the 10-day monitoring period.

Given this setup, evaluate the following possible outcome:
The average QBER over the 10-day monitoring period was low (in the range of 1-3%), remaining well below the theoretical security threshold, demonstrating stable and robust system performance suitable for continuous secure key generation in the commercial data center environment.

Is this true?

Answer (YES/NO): YES